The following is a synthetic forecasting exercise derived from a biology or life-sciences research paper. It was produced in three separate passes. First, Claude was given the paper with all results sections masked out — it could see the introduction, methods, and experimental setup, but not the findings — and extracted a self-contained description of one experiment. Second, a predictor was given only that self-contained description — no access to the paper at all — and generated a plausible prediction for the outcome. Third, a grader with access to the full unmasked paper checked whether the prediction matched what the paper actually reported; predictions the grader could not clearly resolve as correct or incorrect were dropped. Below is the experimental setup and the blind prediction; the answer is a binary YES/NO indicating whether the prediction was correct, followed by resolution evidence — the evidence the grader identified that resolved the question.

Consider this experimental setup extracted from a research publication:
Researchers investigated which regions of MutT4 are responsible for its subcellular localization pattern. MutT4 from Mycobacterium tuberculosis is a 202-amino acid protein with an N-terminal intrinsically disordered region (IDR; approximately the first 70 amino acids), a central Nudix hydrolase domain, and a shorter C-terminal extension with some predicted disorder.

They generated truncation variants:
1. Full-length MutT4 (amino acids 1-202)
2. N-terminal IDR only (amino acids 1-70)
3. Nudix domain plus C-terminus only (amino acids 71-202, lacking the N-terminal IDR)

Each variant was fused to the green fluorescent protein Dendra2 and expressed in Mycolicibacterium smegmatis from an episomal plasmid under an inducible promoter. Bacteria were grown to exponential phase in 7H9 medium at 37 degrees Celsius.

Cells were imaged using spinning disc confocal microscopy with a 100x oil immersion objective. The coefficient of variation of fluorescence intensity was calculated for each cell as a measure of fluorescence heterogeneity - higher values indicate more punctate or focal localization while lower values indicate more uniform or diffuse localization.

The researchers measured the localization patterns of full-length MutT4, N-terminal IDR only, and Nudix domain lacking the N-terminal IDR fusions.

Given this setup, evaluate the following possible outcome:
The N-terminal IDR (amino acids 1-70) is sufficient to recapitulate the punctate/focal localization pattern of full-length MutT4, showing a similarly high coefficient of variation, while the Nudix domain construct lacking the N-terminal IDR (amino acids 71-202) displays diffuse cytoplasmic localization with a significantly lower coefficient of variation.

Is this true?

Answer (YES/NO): YES